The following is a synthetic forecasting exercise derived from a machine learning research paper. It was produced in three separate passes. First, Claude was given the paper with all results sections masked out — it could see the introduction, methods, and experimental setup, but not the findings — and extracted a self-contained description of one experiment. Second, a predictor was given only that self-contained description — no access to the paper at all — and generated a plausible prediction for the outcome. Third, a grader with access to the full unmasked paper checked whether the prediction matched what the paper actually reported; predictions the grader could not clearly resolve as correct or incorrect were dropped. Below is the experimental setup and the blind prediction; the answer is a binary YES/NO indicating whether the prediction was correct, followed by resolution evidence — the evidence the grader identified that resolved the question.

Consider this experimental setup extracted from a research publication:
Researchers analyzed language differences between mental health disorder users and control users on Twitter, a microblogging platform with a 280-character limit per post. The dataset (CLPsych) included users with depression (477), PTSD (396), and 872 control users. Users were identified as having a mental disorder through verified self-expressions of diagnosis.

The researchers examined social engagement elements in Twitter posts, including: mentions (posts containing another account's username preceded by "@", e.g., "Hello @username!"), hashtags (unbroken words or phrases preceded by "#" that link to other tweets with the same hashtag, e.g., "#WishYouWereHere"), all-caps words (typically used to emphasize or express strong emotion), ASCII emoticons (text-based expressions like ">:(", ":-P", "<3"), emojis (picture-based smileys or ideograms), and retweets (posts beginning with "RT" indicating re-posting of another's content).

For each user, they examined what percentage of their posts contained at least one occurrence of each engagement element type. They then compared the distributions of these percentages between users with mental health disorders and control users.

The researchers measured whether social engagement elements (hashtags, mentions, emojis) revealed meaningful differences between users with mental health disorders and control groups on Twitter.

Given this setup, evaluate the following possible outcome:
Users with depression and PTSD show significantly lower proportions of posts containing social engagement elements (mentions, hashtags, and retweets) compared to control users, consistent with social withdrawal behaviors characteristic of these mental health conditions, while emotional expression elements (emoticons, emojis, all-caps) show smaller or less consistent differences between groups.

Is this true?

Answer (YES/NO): NO